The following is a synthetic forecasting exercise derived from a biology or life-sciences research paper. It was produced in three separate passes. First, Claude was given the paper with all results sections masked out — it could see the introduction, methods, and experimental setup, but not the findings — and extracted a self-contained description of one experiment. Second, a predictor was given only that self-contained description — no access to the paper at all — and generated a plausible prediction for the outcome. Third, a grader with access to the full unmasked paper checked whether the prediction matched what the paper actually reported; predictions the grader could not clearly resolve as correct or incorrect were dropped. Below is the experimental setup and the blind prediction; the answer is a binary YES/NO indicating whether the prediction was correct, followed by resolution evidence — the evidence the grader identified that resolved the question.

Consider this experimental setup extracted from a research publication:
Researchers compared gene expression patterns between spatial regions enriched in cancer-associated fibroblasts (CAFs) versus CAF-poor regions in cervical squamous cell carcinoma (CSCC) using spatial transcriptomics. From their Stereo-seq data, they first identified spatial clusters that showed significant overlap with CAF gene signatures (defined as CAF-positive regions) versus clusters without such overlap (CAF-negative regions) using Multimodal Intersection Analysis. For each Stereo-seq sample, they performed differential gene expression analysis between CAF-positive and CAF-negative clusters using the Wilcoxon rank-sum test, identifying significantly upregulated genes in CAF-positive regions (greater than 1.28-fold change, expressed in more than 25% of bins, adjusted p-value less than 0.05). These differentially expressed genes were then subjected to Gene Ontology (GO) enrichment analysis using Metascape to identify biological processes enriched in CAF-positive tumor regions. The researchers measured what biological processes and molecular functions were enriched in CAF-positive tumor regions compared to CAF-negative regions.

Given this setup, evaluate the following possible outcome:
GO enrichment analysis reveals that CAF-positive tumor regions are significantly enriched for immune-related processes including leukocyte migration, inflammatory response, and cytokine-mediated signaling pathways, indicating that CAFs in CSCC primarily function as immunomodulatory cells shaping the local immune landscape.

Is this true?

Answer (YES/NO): NO